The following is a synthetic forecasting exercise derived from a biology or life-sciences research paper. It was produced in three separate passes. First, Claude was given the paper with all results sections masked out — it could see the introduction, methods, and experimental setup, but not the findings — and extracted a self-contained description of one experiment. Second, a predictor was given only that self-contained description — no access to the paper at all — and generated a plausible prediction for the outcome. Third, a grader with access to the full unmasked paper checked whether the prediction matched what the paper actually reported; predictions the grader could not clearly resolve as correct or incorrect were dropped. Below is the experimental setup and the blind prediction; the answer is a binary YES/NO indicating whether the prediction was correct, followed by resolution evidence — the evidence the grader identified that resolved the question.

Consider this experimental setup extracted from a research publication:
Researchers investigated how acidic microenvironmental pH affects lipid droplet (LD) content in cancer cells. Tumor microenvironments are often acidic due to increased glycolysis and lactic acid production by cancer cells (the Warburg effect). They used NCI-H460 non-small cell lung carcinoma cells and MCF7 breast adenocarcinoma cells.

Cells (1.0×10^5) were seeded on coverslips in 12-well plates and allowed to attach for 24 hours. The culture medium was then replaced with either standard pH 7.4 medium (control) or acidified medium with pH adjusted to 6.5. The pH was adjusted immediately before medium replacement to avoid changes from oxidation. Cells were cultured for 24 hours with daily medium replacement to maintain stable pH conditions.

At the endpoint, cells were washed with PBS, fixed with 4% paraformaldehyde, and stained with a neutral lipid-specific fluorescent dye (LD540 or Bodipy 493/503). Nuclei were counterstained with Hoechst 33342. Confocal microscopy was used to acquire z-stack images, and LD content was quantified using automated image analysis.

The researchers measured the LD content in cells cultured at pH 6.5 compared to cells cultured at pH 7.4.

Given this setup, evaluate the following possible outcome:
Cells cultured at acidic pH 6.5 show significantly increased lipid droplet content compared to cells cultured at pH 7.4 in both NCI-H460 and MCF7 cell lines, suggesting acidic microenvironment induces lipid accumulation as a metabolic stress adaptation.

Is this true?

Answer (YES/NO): YES